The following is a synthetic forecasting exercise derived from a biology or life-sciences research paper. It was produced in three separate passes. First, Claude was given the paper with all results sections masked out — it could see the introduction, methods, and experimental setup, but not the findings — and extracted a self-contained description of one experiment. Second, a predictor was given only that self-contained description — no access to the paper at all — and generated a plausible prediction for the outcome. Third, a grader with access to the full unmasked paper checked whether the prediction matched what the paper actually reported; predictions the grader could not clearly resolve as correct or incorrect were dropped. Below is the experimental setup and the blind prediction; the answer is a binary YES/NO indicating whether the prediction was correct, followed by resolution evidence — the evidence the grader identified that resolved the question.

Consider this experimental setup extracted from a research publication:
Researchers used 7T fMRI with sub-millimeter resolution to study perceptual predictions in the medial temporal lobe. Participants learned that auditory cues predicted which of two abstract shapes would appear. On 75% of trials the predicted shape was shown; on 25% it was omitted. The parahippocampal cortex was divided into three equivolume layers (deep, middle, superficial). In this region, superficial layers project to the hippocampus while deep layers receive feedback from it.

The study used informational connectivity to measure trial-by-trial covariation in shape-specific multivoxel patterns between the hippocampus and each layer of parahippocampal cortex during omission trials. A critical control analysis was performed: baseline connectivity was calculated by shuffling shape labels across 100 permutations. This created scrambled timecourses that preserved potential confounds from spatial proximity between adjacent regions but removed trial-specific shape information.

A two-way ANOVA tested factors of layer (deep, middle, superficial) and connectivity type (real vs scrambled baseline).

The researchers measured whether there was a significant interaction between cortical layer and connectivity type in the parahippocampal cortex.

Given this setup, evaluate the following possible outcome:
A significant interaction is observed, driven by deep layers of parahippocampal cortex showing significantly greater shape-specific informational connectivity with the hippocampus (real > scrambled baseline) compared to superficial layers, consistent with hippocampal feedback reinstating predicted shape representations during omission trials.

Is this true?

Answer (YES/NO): YES